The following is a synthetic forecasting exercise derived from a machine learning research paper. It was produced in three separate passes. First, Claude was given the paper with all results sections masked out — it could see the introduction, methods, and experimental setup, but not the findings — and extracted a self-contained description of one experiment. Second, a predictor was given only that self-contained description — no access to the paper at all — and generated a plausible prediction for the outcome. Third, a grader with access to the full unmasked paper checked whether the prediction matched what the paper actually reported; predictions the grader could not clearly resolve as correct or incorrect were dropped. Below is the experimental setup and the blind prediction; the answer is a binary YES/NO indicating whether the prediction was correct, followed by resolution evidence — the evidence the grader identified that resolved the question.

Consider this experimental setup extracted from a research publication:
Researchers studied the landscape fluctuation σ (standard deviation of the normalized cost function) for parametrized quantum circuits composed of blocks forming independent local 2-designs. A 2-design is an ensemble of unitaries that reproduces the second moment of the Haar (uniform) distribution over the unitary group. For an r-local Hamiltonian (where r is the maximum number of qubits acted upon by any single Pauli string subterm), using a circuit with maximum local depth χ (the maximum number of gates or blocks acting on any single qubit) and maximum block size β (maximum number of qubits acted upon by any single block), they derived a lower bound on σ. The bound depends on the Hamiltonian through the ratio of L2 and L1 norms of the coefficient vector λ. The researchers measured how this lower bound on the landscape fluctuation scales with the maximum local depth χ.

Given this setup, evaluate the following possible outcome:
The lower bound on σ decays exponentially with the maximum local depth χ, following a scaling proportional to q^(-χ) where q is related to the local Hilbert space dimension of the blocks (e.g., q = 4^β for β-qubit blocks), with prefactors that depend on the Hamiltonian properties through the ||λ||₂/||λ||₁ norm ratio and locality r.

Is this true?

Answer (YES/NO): NO